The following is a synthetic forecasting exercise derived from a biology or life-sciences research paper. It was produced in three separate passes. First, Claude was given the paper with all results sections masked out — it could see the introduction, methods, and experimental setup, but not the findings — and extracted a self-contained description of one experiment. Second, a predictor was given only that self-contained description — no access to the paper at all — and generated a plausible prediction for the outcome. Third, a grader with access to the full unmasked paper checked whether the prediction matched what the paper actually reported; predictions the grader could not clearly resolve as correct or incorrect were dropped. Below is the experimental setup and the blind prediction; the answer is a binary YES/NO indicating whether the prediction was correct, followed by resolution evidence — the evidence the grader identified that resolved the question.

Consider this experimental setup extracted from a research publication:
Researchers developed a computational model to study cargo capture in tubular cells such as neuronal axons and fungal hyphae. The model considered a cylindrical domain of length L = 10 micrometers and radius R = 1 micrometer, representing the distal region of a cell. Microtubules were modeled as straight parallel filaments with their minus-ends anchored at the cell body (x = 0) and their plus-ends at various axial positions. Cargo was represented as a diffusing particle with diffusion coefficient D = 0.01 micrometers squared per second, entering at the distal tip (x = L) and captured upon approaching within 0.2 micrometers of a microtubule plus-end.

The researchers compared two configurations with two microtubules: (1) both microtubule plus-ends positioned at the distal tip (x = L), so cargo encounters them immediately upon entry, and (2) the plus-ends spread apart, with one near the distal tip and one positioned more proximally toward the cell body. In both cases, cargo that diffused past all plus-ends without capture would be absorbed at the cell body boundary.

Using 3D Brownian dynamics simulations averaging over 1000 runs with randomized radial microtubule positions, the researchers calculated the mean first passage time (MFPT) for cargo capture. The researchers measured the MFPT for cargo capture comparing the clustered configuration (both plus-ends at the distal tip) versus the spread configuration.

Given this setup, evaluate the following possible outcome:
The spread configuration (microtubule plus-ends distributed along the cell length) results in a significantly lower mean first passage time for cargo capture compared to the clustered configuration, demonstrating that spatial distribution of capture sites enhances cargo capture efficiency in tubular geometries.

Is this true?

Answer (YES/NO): YES